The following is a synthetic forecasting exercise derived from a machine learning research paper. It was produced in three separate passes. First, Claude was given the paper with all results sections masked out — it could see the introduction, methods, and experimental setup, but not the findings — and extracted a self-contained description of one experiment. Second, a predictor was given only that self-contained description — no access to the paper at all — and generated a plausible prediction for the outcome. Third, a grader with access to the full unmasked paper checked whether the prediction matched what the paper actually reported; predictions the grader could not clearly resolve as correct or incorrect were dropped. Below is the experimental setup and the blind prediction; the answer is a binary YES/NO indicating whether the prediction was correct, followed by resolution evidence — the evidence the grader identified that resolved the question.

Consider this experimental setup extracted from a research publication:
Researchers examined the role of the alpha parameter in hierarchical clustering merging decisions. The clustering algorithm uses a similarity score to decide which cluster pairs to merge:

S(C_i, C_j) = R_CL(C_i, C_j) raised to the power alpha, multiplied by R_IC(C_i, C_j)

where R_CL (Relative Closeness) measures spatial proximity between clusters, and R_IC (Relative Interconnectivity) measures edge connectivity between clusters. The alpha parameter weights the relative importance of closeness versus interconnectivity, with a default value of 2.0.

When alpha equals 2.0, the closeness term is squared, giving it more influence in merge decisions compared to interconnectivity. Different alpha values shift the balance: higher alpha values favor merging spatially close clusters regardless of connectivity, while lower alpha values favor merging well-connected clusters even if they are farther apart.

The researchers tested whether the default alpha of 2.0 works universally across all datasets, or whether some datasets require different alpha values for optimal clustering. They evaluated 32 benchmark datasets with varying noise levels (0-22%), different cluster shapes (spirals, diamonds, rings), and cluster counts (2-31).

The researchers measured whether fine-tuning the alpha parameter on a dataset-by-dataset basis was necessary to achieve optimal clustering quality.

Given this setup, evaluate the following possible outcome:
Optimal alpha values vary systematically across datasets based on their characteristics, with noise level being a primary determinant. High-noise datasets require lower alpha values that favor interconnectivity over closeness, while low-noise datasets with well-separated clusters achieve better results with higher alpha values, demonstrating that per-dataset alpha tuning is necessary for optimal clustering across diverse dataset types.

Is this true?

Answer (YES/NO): NO